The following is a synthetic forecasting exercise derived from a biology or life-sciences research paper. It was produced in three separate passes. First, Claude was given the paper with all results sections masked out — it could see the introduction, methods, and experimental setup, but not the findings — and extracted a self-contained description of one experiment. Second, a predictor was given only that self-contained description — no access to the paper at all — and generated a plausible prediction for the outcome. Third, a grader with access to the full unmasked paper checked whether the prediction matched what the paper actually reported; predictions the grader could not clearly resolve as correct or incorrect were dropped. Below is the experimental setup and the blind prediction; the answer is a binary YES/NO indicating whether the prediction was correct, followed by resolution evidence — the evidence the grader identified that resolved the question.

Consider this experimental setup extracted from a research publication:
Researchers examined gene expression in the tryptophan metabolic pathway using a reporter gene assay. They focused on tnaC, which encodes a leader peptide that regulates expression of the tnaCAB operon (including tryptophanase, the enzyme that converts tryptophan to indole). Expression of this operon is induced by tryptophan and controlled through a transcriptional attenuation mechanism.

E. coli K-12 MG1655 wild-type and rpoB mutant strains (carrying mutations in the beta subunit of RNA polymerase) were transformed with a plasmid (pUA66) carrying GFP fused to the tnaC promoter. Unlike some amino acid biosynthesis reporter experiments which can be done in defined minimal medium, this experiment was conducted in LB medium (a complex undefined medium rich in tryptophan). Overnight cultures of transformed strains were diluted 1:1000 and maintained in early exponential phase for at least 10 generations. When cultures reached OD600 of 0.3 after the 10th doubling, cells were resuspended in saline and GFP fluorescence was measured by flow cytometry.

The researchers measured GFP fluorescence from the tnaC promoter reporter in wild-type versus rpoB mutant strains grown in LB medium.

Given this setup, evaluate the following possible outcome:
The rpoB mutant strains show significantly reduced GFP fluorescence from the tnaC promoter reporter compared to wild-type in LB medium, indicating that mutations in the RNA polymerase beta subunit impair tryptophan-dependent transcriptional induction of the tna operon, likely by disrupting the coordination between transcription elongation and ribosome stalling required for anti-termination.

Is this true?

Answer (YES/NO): NO